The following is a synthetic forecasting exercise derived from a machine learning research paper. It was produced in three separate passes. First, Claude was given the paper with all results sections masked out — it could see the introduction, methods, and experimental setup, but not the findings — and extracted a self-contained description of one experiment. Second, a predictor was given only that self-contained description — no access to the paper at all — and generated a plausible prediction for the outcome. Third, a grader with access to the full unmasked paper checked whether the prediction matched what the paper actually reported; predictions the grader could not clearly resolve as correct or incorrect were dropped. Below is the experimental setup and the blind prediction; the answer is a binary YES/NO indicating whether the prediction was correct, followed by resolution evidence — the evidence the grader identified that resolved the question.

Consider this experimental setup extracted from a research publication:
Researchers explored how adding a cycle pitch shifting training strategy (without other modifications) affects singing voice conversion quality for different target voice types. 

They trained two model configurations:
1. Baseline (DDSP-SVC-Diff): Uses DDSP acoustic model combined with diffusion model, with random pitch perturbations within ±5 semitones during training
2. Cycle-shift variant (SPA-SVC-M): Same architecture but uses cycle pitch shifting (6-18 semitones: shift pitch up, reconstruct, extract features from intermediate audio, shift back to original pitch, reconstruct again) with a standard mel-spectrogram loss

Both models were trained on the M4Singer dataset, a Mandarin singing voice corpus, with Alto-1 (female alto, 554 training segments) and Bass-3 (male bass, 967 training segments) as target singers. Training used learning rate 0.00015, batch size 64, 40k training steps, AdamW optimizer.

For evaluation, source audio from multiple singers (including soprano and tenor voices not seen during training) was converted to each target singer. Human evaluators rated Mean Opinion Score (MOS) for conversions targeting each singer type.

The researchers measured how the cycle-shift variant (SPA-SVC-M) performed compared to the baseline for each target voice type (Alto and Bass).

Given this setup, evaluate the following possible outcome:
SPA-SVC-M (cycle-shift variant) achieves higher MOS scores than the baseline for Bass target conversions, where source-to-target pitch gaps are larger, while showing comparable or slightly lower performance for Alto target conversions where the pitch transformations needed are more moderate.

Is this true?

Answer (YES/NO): YES